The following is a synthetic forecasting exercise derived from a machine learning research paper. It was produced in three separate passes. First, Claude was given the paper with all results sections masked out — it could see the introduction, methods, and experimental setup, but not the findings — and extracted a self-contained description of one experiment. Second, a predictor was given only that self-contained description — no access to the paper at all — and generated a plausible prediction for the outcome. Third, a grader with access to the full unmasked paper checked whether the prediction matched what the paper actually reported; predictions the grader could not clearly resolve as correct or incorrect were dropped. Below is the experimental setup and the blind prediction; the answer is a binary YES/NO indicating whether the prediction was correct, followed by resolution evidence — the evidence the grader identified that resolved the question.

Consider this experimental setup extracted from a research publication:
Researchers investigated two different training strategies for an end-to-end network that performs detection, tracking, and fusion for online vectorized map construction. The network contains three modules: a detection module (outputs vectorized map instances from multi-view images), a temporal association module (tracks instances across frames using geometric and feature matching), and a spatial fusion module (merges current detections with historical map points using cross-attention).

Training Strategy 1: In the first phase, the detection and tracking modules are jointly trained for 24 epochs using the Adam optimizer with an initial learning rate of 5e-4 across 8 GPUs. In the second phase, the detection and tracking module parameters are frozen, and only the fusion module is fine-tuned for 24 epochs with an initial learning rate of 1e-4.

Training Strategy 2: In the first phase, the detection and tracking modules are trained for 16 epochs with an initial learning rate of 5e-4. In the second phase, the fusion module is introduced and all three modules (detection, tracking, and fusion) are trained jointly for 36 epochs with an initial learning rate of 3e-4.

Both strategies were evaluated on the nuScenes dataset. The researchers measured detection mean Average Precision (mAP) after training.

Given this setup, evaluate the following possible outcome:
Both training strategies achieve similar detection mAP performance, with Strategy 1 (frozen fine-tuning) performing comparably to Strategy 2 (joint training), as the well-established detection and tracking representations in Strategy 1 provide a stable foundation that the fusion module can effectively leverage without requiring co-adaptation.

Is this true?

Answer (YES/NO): NO